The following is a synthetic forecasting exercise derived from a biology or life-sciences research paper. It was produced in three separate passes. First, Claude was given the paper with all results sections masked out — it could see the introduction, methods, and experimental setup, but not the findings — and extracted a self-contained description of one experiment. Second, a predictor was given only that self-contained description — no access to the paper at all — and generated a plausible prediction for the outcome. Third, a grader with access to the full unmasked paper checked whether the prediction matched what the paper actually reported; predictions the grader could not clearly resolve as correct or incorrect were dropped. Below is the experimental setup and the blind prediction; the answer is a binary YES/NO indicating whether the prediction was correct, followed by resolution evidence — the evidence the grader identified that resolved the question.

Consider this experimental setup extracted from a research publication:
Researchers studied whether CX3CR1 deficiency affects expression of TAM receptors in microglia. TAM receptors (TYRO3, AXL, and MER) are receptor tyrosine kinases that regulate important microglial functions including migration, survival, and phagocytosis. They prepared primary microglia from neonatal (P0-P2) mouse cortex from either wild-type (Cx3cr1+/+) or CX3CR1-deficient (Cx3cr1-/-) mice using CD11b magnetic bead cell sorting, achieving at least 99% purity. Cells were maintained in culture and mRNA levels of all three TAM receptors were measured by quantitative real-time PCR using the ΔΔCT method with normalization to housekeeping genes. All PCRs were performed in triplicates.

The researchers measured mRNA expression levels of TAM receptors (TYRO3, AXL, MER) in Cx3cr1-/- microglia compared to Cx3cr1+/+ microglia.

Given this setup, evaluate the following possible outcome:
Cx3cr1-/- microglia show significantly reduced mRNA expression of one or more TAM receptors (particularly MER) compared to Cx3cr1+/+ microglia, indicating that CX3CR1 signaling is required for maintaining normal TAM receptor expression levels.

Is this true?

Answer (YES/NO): YES